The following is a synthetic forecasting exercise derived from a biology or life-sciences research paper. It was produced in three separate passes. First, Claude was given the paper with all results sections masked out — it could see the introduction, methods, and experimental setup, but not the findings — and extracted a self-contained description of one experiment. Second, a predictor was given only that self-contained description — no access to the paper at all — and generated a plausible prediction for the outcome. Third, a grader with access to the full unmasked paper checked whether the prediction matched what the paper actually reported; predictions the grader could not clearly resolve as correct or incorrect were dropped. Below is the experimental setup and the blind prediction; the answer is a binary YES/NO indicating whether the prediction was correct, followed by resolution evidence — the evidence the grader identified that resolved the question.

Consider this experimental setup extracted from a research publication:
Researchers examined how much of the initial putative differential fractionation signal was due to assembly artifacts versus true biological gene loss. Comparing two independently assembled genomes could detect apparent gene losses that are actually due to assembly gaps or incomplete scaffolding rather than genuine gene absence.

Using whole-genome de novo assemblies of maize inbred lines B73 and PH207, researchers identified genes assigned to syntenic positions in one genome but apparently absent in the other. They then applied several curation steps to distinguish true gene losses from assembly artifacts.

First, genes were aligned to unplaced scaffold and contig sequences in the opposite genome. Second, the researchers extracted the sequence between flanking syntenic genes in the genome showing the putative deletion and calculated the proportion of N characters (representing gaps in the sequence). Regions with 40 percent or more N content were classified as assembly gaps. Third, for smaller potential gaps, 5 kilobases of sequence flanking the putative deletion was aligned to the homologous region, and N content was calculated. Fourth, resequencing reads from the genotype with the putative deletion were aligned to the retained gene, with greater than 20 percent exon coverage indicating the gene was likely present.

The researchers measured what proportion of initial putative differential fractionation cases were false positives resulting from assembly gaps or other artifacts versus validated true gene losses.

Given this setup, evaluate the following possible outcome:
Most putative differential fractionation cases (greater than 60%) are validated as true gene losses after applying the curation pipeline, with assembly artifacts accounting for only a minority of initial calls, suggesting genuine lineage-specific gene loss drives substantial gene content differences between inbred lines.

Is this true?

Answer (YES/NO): NO